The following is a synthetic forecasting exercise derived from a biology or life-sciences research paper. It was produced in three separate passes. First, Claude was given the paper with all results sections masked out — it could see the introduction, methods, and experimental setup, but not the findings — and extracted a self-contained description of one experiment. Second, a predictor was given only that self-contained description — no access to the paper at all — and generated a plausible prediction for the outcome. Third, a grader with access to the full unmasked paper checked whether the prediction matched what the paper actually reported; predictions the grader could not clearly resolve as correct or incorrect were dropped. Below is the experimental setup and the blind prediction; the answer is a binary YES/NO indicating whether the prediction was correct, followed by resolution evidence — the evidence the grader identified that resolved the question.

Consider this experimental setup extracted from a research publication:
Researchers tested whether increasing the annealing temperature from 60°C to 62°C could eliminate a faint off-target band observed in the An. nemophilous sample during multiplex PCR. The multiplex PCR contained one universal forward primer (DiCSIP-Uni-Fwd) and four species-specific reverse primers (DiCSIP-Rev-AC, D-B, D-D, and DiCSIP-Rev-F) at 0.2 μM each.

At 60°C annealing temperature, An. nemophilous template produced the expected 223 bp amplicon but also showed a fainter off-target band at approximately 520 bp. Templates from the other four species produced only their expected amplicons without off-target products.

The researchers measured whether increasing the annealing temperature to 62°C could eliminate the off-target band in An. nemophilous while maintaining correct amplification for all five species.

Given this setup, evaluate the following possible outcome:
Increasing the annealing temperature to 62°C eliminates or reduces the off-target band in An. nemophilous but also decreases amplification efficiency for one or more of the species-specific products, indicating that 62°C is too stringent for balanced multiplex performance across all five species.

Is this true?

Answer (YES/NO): NO